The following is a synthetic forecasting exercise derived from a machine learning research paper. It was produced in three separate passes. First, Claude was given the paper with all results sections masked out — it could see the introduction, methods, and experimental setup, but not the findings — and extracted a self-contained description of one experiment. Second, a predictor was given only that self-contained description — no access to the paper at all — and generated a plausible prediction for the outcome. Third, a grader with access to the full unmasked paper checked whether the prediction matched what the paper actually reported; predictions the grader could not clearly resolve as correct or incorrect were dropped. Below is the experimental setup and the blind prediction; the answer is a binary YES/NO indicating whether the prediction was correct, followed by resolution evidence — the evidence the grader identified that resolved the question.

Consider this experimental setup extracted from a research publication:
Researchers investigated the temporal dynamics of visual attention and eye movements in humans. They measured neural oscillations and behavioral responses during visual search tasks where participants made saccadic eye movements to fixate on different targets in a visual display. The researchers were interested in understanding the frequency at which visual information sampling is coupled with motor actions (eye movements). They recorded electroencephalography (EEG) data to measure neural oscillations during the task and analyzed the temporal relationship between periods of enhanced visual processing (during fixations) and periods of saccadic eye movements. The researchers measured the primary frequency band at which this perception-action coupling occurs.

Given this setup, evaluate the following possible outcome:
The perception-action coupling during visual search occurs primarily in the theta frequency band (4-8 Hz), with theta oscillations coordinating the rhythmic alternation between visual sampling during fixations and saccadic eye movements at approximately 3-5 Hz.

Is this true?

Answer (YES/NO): YES